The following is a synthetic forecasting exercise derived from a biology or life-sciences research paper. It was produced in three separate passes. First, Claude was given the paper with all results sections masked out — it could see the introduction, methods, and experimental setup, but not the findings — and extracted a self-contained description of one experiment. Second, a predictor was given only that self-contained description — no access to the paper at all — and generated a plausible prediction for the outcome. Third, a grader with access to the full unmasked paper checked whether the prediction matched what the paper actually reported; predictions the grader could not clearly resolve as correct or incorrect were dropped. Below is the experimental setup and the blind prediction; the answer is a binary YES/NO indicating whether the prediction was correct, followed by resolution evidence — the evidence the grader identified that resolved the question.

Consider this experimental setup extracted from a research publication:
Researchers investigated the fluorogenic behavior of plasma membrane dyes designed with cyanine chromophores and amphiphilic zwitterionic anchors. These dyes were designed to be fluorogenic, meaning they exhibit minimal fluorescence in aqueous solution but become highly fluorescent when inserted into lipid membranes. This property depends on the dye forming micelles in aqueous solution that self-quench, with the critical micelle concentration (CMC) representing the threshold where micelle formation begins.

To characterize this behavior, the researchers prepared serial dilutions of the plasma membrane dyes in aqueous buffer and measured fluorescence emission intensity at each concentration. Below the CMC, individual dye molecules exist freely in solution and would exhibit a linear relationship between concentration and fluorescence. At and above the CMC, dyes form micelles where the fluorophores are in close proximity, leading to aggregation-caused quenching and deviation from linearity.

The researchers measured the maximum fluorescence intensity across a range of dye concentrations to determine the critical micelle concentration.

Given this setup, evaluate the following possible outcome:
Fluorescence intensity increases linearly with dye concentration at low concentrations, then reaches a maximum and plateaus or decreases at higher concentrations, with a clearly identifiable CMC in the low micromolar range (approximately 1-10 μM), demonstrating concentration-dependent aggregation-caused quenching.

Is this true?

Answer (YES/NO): NO